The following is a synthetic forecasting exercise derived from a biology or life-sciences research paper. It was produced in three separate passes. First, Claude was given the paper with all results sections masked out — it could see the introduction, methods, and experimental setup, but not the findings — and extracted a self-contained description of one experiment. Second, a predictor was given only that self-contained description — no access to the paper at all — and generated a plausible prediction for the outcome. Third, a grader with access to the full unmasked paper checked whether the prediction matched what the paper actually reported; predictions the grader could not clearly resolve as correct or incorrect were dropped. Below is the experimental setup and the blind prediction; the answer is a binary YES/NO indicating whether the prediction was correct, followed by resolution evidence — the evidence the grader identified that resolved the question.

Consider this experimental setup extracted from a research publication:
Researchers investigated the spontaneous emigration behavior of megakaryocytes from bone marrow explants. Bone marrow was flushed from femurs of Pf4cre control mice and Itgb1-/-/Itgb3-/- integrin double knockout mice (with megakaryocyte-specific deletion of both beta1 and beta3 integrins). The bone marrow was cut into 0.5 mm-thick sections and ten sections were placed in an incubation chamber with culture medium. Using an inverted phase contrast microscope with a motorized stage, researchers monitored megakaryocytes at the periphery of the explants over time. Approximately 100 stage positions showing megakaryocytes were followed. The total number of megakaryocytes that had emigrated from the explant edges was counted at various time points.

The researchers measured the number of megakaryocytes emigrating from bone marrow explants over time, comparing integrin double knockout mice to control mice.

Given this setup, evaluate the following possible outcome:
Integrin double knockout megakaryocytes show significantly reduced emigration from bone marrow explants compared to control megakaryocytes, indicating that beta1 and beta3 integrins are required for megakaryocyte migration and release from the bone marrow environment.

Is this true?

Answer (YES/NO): NO